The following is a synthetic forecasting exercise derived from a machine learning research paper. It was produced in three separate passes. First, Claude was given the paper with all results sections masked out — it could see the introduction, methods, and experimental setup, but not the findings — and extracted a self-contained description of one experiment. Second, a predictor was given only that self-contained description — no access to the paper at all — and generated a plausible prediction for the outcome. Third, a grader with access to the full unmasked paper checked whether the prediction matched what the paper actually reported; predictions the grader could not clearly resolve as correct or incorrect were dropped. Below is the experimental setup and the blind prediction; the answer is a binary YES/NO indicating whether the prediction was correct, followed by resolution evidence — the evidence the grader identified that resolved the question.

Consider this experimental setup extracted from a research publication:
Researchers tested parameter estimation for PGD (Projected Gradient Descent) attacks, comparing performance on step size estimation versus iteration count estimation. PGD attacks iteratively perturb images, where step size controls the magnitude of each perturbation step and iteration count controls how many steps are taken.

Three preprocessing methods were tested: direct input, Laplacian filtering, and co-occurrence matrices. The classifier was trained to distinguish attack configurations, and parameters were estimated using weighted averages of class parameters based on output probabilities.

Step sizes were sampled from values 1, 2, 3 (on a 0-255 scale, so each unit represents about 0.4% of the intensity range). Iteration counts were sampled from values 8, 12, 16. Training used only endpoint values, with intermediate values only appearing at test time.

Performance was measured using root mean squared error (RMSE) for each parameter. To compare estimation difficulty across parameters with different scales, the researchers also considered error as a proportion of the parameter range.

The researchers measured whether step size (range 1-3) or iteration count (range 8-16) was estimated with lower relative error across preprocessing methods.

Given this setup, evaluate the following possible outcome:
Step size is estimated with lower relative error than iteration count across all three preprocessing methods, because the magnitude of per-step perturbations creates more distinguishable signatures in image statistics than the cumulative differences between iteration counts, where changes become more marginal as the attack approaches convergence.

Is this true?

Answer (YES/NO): YES